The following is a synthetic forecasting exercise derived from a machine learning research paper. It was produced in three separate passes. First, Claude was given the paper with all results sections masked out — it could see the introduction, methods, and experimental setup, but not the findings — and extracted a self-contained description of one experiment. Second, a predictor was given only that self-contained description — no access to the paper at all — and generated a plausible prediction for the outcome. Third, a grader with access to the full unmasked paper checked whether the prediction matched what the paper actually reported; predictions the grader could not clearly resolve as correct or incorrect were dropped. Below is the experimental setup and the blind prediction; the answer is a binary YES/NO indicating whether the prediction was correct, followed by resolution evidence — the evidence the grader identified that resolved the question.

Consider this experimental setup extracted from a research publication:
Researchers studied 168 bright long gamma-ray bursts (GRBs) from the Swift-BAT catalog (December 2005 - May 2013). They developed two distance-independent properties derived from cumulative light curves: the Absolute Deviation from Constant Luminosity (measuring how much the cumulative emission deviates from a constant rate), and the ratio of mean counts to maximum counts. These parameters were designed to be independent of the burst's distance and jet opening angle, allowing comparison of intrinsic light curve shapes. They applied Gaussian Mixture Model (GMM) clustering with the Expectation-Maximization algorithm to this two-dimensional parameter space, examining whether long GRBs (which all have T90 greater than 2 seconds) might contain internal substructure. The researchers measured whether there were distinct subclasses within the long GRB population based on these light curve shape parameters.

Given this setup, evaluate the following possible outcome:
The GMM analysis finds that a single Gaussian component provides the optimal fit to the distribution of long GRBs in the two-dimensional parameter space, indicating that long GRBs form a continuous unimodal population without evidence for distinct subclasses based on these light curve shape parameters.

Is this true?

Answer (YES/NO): NO